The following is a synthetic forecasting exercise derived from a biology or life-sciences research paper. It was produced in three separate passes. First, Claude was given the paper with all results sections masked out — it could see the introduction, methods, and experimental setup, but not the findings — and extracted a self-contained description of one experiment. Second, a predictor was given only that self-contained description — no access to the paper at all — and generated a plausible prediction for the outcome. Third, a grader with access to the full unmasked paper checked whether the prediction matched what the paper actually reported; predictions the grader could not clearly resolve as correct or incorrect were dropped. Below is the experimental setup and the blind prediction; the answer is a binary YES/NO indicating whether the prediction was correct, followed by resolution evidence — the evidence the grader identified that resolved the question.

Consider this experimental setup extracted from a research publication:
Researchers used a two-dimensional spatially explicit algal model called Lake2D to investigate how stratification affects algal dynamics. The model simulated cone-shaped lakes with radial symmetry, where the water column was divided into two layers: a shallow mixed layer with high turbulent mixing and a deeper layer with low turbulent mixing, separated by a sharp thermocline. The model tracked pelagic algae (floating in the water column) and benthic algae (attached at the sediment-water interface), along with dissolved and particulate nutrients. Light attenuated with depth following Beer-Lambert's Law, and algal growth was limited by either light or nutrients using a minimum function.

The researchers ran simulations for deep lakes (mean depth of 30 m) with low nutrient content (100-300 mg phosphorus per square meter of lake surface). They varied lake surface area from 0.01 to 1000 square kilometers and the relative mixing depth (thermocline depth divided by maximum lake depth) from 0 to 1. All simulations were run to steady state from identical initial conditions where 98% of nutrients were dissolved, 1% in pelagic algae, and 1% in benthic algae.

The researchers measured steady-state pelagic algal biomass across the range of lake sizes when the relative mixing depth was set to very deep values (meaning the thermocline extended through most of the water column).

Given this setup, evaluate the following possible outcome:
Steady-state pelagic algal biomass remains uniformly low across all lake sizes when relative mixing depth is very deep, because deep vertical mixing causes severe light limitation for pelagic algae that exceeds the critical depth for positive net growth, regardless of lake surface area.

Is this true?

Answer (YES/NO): NO